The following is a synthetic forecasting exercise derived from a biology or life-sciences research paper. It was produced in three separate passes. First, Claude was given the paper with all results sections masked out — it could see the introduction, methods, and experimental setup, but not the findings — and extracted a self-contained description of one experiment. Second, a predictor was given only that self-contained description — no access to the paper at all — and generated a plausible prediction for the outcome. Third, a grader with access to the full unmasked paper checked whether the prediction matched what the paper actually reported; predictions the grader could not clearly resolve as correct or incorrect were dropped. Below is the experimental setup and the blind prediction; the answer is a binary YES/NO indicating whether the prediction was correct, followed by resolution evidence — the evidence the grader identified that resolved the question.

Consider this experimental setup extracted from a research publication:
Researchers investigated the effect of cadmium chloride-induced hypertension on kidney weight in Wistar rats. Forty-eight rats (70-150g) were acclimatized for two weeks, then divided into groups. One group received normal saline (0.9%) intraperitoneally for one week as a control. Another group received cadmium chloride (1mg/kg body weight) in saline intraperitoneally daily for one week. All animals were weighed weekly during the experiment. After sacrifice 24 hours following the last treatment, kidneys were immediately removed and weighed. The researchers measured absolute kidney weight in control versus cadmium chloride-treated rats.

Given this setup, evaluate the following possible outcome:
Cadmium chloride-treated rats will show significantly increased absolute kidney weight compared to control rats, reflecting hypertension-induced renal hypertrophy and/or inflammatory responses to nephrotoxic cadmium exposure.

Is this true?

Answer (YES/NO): NO